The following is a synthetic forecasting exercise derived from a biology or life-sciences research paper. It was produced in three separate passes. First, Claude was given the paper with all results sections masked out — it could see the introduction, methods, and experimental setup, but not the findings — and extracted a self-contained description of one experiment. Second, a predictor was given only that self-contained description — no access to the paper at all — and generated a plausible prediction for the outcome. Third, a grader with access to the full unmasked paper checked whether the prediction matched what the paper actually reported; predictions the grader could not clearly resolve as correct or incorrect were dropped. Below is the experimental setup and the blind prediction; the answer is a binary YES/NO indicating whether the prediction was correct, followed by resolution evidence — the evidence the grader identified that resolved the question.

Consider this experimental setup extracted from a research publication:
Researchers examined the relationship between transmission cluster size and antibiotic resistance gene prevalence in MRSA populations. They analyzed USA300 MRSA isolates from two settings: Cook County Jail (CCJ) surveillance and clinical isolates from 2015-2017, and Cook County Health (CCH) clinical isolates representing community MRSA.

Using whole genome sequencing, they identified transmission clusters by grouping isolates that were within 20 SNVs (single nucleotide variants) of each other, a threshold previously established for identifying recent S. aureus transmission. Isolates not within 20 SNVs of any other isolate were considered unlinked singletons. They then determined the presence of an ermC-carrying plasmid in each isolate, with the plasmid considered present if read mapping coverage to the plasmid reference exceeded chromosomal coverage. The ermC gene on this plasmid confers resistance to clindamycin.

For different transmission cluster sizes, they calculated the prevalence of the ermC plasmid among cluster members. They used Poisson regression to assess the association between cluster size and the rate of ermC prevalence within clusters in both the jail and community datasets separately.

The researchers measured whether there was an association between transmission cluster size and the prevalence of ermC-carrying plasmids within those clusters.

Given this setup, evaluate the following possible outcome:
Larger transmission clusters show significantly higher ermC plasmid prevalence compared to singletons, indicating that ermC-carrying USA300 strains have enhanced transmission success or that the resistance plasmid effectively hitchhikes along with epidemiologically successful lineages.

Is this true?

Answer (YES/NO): YES